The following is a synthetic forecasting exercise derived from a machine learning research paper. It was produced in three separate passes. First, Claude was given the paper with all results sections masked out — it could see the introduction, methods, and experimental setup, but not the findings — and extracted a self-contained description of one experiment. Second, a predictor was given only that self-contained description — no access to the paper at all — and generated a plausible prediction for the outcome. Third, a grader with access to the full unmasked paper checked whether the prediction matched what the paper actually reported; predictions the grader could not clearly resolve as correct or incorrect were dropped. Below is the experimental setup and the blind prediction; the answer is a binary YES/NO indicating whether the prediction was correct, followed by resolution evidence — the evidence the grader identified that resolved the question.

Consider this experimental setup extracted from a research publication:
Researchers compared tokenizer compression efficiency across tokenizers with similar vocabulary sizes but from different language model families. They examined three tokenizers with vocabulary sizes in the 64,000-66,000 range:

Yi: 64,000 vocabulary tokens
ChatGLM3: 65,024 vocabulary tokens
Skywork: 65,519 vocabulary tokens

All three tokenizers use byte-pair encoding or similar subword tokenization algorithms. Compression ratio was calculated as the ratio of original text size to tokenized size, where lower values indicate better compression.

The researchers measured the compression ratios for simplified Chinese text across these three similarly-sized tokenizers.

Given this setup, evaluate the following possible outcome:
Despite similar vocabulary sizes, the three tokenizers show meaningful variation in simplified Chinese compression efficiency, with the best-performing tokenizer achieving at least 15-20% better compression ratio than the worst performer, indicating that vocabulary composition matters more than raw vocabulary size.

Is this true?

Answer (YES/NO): NO